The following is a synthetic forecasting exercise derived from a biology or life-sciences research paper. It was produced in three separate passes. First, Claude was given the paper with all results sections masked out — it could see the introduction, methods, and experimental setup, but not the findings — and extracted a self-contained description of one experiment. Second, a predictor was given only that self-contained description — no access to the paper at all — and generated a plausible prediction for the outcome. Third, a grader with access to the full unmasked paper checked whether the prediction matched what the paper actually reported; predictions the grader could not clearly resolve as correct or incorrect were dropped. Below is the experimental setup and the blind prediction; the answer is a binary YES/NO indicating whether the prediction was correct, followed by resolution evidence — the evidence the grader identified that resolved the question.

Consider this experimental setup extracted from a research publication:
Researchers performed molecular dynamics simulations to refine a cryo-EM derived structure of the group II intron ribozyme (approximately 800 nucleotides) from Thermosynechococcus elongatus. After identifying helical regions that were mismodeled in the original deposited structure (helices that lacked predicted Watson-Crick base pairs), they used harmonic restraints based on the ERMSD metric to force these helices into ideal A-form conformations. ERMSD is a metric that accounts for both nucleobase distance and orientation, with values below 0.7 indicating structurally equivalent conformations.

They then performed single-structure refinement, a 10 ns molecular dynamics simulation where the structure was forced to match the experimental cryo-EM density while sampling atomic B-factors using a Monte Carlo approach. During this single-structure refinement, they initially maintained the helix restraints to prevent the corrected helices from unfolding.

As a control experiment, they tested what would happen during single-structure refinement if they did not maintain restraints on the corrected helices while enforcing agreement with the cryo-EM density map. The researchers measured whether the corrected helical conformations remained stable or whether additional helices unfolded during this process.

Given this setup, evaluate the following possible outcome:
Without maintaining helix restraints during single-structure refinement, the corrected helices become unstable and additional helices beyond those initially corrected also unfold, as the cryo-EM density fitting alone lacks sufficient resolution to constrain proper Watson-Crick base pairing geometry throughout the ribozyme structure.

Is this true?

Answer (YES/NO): NO